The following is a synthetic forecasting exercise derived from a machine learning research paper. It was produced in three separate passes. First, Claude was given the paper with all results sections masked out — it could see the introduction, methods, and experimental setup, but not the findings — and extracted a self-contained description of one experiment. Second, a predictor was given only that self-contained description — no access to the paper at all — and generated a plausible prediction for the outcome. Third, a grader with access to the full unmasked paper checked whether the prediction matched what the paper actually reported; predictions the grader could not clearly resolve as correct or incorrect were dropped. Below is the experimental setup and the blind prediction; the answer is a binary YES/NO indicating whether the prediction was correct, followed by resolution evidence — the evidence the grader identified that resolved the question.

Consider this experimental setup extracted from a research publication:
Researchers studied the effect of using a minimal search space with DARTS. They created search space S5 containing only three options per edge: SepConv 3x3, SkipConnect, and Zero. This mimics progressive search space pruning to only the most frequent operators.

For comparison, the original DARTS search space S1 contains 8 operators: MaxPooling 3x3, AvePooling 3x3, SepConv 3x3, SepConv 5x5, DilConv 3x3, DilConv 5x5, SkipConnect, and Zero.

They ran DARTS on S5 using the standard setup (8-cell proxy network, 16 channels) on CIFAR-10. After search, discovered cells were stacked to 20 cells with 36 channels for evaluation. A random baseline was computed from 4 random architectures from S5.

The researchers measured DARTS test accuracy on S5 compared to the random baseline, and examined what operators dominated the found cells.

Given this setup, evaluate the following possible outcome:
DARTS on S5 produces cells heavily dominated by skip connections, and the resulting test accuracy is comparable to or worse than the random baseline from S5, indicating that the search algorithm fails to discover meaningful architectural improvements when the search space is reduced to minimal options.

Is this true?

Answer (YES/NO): YES